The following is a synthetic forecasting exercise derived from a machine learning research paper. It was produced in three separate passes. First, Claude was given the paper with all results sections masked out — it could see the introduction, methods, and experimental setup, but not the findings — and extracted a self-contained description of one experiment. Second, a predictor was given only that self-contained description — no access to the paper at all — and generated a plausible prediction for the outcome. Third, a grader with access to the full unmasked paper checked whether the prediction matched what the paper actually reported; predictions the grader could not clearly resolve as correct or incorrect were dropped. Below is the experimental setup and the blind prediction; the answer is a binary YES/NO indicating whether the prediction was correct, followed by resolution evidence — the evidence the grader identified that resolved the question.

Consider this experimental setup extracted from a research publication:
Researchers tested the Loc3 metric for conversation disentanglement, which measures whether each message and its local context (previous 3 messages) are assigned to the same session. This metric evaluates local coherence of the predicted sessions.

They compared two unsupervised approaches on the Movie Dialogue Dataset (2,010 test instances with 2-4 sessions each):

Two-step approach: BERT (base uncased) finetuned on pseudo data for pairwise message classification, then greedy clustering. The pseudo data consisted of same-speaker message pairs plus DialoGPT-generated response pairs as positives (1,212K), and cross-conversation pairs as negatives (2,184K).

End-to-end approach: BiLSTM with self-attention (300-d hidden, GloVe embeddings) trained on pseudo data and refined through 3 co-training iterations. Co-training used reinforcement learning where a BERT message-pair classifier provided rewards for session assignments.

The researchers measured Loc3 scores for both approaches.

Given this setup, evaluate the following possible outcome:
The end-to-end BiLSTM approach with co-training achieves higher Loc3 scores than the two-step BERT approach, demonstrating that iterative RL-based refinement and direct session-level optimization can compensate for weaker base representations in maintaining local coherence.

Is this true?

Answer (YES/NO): YES